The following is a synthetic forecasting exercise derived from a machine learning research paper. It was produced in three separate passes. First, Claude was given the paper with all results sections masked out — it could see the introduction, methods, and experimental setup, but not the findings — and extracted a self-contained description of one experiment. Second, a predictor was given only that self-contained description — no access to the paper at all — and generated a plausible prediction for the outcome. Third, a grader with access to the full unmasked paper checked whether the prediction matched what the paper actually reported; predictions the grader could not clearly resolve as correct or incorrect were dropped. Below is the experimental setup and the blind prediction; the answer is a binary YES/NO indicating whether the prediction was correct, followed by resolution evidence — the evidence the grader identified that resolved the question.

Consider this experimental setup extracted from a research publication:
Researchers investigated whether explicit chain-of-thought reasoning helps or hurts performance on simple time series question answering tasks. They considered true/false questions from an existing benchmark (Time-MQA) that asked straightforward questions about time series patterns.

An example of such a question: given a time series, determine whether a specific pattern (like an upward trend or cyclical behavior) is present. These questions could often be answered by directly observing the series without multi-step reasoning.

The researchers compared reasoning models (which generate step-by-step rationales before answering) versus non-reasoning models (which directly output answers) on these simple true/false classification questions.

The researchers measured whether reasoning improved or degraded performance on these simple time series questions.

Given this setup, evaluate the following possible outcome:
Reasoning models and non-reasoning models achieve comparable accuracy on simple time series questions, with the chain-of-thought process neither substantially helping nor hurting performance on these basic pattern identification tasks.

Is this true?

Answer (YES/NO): YES